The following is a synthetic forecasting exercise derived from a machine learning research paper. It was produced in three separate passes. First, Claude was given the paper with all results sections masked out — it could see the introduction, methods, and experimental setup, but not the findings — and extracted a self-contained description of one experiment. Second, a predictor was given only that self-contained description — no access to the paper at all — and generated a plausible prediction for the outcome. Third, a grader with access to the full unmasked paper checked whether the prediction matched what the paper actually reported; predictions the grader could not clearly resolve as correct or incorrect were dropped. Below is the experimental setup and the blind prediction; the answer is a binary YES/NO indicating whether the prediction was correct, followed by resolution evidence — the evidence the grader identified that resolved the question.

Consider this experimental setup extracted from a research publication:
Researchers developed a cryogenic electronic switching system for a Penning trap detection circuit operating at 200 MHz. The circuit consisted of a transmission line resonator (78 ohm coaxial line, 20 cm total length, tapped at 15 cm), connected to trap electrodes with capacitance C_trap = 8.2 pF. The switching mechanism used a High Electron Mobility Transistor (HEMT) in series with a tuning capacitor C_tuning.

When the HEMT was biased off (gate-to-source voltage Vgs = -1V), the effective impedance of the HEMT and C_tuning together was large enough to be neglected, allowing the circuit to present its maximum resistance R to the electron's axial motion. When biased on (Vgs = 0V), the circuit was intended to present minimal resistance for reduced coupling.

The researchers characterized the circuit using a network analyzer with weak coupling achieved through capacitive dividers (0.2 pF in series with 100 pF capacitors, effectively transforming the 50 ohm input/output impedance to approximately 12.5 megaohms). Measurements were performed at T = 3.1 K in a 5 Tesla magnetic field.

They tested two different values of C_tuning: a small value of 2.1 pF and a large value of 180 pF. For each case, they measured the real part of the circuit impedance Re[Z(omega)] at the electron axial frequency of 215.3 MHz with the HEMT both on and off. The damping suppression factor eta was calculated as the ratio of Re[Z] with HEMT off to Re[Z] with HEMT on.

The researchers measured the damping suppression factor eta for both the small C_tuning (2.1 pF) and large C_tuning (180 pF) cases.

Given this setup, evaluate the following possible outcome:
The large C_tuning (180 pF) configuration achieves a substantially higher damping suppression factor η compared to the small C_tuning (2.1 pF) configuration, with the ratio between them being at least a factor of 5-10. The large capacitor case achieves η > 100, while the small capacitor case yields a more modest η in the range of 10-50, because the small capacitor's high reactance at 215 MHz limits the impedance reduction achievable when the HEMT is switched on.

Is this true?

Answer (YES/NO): YES